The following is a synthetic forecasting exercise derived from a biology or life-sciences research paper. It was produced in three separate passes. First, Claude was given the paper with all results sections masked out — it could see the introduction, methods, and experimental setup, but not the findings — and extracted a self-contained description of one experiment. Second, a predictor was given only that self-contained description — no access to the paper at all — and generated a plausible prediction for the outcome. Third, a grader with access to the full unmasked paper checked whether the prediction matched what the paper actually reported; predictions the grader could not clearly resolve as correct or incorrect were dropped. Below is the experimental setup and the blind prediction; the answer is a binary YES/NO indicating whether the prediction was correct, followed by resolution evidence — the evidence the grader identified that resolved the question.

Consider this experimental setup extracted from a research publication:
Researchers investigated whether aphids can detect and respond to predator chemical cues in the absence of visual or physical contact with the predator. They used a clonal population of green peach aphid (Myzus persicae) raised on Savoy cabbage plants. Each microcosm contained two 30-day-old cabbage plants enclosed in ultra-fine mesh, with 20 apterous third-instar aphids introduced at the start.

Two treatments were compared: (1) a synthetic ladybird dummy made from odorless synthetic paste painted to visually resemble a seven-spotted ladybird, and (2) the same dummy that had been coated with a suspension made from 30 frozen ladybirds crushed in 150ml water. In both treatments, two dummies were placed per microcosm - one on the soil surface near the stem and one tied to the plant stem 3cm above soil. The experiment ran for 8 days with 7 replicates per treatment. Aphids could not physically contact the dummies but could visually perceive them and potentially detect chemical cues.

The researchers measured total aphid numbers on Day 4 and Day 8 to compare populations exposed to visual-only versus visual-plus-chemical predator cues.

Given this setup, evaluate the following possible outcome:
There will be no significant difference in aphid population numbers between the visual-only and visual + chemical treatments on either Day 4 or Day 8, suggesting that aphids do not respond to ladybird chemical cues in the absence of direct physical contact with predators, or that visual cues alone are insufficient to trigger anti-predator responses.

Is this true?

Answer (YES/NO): NO